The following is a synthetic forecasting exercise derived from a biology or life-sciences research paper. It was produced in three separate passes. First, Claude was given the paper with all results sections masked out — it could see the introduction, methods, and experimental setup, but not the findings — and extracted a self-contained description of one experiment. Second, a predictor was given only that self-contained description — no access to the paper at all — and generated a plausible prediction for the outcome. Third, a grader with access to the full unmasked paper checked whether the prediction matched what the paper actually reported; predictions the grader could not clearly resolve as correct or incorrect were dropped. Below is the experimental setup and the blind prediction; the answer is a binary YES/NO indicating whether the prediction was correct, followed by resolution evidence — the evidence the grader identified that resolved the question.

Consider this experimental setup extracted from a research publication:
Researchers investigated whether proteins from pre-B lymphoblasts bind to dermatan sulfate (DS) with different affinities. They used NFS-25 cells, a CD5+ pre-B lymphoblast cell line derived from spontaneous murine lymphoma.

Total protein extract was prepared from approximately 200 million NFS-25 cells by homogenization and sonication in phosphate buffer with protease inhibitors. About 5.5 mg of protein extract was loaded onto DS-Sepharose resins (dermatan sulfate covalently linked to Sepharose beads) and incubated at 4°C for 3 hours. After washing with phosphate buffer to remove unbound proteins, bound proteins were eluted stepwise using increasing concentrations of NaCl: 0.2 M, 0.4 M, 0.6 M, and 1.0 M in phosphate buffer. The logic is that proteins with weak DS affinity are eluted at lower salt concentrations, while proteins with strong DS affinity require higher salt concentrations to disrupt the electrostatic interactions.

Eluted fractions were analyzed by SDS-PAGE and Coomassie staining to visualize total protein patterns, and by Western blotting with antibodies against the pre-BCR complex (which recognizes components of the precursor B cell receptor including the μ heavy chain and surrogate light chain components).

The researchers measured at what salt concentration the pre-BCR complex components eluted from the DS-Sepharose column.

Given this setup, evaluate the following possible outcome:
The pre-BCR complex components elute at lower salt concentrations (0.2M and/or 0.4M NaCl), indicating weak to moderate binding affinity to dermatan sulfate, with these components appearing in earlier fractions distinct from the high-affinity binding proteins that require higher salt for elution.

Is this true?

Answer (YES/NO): NO